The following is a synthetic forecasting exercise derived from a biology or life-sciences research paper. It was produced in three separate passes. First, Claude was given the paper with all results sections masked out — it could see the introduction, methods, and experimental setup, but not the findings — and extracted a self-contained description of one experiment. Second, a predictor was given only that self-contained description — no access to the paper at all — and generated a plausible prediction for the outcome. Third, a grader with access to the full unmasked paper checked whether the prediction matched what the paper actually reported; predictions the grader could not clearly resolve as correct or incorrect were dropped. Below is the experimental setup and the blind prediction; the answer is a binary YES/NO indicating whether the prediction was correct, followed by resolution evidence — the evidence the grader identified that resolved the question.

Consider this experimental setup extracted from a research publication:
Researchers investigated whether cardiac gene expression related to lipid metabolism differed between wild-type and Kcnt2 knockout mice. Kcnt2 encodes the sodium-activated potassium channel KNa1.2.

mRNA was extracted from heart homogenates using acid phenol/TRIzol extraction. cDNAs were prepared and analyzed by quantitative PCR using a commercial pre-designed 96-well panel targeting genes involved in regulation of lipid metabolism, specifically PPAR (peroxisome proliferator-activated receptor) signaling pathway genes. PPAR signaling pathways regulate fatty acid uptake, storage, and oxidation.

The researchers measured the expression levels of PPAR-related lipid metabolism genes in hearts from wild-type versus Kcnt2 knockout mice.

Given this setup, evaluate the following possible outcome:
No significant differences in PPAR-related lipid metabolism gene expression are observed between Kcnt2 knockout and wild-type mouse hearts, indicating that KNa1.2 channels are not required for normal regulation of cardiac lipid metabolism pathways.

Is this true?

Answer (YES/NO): YES